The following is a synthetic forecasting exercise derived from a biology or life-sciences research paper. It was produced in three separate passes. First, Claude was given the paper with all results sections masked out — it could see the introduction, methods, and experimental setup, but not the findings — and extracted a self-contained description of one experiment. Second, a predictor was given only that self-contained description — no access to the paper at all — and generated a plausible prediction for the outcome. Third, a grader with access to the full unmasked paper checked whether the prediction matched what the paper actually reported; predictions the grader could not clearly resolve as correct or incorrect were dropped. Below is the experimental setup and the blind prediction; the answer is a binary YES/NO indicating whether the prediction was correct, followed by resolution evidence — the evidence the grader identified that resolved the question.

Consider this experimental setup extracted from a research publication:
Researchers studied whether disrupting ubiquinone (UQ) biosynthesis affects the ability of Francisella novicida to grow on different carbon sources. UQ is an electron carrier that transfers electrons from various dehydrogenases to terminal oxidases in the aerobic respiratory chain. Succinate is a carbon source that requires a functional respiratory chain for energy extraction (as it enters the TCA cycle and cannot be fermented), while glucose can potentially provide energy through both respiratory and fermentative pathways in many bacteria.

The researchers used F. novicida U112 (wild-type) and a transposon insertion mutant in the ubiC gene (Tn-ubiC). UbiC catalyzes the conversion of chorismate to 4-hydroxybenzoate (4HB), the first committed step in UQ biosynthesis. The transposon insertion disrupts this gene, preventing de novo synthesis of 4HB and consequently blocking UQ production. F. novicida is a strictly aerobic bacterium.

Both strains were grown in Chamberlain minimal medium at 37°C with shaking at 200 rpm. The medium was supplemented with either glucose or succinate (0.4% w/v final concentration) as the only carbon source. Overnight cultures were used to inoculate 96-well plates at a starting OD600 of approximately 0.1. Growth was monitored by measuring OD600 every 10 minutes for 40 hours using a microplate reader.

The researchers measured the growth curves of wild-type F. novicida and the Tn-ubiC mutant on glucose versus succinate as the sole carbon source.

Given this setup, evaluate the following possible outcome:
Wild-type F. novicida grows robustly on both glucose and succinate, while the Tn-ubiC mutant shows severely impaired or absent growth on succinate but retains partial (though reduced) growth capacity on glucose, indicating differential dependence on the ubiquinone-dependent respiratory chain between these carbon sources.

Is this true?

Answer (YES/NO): YES